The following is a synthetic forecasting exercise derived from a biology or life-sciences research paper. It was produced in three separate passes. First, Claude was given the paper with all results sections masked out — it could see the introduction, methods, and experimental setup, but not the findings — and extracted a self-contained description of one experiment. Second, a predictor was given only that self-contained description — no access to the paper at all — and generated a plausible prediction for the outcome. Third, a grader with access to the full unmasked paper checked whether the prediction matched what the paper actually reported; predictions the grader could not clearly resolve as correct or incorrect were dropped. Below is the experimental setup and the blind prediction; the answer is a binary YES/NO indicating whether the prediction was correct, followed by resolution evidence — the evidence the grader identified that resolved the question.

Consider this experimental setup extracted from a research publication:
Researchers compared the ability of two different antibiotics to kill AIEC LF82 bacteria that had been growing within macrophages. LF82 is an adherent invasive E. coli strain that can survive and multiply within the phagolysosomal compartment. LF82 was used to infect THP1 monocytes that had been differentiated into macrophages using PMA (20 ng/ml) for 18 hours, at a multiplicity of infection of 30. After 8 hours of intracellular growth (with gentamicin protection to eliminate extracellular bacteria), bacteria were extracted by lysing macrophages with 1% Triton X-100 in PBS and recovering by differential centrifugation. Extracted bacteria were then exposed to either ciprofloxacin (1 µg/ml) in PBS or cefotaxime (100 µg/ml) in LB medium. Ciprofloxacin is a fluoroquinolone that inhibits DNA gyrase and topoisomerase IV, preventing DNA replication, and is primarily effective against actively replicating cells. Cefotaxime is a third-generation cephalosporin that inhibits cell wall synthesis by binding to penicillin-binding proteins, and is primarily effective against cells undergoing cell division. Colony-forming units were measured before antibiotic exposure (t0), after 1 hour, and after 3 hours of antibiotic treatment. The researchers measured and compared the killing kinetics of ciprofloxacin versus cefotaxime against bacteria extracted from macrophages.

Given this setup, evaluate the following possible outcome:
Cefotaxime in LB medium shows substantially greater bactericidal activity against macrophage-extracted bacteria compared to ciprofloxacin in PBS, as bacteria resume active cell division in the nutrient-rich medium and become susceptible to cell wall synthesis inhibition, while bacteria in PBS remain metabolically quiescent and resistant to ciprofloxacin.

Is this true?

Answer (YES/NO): NO